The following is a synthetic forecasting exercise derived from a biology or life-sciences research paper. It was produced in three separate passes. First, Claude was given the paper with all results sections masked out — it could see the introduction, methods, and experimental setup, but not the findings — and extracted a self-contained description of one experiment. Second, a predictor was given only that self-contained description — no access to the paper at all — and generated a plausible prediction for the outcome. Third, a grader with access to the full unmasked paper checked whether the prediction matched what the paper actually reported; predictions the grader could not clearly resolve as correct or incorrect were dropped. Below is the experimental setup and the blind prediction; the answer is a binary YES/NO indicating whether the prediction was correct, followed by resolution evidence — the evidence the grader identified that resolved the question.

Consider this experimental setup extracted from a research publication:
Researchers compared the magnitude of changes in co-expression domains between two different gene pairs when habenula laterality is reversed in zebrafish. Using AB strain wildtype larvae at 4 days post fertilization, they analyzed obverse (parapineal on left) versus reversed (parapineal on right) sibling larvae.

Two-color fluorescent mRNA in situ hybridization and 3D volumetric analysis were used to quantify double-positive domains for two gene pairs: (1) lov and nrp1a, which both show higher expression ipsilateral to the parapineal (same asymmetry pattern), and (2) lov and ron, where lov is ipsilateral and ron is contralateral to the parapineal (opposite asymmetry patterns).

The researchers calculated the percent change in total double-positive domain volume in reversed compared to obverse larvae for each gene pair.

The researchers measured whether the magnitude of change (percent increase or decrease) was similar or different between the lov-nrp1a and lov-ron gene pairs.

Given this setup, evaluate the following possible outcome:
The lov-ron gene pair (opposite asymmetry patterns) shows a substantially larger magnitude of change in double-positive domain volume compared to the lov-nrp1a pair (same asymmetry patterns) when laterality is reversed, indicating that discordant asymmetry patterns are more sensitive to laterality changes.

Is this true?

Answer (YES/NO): NO